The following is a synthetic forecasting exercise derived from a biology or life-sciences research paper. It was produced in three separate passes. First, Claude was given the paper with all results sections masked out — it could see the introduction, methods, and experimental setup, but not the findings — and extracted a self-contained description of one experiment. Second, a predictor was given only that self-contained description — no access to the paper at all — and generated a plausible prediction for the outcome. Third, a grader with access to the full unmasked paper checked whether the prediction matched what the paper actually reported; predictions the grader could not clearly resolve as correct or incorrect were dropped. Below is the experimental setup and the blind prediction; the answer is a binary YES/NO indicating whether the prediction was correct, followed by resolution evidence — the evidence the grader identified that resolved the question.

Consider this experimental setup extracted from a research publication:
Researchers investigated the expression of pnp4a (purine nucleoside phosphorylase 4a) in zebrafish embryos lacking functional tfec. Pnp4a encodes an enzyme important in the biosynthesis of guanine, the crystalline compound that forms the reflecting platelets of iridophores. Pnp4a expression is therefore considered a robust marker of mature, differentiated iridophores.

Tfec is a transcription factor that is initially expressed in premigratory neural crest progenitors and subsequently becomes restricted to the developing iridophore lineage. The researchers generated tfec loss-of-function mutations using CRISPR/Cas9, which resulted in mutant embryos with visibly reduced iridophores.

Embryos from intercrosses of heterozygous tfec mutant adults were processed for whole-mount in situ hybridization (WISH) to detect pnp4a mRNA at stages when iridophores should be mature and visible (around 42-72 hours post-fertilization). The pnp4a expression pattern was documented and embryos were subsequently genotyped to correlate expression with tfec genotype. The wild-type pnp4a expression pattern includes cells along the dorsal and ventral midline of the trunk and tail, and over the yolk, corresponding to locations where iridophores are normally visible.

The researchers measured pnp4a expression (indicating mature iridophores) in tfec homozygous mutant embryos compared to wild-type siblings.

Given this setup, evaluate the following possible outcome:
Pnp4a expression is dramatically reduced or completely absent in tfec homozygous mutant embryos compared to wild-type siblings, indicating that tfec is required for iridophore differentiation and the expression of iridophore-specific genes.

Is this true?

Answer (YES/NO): YES